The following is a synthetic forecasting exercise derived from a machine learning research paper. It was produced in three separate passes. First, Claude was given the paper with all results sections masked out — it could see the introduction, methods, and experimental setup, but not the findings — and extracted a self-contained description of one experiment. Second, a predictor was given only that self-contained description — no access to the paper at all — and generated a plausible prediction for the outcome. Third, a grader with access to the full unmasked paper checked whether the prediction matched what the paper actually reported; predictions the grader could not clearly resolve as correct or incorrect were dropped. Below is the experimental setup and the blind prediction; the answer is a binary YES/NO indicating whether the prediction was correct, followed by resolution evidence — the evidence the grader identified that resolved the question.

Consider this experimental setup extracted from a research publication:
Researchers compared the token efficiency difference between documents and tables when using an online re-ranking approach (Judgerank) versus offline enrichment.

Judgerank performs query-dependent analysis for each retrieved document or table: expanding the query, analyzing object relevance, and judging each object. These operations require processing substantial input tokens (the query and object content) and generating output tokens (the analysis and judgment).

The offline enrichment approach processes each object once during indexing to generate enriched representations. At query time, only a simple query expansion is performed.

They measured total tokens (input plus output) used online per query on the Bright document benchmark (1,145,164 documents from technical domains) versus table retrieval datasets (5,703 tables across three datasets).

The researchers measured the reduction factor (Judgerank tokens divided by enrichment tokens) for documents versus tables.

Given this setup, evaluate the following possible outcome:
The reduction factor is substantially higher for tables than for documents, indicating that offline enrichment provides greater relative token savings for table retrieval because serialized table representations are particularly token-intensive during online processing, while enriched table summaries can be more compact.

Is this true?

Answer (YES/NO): NO